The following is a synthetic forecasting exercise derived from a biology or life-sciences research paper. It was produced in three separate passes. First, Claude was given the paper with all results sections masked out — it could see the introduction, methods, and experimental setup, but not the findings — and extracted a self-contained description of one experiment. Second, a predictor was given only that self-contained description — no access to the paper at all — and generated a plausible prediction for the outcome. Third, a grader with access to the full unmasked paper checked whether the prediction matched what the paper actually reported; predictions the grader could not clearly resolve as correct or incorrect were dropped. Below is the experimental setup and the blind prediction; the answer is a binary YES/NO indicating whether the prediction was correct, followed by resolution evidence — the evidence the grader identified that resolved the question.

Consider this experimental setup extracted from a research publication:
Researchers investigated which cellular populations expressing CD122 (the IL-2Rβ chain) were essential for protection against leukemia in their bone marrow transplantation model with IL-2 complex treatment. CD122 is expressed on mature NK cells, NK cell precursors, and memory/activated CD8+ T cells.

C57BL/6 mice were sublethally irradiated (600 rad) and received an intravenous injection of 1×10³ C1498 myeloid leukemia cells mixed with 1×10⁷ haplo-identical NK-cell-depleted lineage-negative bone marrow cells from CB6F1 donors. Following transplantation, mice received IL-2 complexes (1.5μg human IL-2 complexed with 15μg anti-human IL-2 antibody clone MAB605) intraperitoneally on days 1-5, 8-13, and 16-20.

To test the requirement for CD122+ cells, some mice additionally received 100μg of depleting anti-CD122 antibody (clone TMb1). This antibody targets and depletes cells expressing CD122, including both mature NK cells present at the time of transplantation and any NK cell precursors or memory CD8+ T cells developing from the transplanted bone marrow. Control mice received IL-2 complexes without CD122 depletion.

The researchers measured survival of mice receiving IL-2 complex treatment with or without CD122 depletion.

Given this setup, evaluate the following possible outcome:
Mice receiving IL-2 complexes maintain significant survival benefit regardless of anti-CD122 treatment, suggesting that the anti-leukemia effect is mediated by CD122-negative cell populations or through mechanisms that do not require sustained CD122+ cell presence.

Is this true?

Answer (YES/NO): NO